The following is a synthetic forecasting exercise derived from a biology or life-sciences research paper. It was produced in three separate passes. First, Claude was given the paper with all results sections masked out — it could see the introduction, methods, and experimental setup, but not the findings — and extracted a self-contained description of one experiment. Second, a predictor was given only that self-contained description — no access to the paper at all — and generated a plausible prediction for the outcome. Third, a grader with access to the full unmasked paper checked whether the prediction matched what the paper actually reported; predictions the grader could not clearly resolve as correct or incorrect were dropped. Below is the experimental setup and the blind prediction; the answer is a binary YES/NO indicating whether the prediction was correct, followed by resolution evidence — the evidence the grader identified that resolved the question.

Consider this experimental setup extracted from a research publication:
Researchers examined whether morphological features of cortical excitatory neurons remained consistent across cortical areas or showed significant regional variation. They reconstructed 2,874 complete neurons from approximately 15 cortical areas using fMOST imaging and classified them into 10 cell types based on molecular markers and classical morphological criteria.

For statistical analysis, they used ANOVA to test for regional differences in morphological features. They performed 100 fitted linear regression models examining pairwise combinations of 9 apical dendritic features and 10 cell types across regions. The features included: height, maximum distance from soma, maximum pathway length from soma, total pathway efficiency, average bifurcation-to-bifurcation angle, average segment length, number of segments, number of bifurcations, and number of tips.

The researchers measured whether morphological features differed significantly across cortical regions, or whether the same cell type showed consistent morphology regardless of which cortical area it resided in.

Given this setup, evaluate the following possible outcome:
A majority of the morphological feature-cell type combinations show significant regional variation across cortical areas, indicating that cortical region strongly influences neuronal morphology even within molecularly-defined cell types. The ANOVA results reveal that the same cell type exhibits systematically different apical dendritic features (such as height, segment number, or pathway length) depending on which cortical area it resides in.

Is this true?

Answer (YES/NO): YES